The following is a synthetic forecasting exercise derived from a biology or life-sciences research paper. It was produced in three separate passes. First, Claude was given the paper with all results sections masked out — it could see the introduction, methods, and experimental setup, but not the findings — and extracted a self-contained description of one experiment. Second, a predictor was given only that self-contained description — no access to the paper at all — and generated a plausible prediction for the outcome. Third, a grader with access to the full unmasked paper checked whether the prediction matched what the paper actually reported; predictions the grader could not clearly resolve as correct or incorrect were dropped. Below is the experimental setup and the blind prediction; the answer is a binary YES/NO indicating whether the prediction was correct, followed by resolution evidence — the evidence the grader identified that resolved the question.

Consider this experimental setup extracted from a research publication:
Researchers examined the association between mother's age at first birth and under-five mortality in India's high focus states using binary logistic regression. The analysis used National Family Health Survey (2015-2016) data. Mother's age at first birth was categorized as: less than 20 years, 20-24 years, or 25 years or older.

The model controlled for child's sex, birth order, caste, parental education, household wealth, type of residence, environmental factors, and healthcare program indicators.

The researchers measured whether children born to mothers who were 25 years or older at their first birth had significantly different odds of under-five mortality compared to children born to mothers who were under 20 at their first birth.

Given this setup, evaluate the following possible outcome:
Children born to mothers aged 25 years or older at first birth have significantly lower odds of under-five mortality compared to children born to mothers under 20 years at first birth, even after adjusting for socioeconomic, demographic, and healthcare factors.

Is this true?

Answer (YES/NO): NO